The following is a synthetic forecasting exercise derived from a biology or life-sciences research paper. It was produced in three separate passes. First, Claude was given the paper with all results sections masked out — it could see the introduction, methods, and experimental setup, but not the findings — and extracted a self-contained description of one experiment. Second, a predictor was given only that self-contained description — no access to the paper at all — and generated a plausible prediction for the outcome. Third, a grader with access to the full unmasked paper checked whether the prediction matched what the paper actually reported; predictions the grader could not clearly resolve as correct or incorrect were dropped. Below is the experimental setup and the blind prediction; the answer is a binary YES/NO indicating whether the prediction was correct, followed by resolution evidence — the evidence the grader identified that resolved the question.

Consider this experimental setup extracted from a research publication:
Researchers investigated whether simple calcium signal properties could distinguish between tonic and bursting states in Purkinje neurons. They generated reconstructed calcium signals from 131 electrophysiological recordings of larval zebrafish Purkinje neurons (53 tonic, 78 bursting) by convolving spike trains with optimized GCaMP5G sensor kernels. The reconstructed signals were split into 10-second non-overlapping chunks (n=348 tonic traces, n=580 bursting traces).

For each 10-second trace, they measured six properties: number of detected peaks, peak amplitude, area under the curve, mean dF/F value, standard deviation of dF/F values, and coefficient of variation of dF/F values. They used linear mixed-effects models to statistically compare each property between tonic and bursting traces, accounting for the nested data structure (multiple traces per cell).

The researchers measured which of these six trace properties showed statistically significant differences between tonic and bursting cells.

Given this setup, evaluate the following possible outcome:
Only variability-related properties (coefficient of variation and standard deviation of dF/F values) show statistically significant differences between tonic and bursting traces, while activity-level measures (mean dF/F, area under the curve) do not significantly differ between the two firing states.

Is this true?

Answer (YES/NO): NO